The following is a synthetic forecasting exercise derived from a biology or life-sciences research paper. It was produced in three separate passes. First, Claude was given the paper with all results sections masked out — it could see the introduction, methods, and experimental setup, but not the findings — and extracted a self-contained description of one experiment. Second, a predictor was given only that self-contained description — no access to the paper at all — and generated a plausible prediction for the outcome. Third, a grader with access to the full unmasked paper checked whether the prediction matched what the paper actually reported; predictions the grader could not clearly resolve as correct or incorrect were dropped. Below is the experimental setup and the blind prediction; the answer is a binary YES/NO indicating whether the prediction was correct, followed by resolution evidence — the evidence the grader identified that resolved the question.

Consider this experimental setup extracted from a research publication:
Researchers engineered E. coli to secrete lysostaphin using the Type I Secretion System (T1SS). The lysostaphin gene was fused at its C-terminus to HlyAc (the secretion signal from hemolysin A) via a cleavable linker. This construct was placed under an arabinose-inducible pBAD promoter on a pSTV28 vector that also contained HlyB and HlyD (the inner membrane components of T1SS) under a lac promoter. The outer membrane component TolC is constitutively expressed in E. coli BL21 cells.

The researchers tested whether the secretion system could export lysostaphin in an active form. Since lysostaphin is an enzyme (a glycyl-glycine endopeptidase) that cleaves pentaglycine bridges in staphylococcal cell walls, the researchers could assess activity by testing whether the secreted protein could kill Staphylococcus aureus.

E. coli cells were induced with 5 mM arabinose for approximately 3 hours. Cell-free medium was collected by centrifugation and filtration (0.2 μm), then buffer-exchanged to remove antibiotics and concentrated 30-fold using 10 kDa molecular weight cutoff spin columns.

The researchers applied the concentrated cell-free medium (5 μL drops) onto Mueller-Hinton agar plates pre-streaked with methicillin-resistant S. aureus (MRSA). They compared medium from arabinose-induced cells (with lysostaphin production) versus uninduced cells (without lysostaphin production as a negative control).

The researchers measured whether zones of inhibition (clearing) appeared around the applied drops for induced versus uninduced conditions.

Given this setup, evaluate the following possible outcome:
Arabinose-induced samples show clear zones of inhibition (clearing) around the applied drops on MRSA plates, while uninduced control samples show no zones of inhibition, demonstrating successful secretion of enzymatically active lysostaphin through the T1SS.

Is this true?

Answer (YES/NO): YES